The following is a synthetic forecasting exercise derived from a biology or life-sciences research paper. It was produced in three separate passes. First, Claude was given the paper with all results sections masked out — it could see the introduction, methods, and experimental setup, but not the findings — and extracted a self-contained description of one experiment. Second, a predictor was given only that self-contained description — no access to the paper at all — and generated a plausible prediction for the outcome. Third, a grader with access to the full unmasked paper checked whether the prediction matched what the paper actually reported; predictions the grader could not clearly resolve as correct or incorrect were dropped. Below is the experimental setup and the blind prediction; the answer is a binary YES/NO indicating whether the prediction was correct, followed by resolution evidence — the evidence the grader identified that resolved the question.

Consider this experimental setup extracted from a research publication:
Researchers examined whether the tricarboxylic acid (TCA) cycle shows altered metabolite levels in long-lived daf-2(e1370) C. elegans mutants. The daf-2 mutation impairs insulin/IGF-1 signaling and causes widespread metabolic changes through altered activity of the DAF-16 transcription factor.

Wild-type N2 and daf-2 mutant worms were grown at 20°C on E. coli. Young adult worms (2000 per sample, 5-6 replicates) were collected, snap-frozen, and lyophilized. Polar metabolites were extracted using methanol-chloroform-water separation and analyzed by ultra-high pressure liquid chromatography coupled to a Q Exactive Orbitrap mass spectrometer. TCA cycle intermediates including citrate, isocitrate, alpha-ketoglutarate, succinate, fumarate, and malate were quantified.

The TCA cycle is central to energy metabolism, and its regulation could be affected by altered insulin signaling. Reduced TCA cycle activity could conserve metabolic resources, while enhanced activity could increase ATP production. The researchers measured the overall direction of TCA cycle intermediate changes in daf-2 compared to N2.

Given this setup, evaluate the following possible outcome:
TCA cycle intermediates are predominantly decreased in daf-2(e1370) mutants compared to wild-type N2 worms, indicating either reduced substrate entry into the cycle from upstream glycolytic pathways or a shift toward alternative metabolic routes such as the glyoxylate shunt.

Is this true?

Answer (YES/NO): YES